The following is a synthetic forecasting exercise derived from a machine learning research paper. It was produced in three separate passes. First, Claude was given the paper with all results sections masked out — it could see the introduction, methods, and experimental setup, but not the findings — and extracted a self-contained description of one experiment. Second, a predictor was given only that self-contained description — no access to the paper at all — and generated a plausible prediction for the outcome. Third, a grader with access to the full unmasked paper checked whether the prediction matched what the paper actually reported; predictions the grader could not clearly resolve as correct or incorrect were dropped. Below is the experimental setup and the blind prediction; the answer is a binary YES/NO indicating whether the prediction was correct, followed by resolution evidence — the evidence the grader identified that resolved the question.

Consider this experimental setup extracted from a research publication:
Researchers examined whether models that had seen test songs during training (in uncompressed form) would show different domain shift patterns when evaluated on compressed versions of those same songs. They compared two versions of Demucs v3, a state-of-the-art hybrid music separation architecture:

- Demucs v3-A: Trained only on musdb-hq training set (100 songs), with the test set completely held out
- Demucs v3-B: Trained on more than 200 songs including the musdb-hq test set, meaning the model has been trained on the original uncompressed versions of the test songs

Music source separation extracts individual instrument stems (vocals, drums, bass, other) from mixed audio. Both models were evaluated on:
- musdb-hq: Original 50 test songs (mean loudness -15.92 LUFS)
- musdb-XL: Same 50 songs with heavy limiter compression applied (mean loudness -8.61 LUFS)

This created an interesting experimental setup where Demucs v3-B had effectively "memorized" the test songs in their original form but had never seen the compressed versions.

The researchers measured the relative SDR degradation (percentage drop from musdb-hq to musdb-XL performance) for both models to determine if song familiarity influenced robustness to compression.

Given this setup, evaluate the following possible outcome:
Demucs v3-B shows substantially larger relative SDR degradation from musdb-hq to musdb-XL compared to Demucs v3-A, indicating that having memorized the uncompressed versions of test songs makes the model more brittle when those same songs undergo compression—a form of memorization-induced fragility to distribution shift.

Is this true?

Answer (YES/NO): YES